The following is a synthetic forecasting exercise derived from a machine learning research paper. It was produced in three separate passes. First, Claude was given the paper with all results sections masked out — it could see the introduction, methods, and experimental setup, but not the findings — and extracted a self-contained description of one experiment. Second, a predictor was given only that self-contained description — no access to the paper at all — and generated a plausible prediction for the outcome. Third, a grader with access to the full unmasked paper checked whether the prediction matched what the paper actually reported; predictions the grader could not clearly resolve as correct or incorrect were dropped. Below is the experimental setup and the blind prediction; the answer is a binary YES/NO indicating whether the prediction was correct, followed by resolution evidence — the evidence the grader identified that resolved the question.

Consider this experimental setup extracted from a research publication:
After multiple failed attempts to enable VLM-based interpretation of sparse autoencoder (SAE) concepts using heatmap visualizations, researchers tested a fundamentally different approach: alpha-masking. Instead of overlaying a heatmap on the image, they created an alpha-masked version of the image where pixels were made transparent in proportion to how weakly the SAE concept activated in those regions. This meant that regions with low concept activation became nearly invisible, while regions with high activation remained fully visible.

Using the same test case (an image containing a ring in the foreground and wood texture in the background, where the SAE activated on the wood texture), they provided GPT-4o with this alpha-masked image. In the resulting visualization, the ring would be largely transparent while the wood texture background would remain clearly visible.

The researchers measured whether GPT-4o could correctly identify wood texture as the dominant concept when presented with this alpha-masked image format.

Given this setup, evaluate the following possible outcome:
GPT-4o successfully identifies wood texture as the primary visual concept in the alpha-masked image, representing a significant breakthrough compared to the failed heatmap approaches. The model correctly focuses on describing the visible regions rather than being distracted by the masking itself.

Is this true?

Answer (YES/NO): YES